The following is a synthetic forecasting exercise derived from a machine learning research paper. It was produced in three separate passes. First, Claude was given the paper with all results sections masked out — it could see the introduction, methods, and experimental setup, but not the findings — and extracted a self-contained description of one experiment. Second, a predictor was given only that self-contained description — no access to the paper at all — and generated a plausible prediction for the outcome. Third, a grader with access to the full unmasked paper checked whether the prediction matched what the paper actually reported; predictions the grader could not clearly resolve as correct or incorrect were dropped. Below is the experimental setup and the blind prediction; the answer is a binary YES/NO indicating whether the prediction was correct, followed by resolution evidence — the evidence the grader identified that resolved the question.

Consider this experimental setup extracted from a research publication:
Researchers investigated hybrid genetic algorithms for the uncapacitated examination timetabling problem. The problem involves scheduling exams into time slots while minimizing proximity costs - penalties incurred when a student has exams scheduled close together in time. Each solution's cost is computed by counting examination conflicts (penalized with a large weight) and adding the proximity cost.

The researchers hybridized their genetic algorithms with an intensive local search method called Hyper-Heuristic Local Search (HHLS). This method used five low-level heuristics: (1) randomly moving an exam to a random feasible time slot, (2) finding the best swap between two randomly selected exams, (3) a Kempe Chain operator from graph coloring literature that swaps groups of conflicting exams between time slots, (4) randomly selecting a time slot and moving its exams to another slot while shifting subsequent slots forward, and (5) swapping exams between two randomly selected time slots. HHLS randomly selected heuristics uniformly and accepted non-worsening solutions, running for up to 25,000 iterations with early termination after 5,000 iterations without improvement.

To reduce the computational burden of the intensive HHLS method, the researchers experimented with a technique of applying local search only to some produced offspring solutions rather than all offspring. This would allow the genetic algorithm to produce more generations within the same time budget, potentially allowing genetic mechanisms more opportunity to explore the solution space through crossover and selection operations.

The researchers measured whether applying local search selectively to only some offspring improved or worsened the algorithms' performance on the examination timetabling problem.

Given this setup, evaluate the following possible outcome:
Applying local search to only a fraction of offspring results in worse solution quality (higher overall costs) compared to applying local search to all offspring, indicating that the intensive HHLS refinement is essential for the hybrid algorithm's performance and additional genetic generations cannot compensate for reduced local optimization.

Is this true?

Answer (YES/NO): YES